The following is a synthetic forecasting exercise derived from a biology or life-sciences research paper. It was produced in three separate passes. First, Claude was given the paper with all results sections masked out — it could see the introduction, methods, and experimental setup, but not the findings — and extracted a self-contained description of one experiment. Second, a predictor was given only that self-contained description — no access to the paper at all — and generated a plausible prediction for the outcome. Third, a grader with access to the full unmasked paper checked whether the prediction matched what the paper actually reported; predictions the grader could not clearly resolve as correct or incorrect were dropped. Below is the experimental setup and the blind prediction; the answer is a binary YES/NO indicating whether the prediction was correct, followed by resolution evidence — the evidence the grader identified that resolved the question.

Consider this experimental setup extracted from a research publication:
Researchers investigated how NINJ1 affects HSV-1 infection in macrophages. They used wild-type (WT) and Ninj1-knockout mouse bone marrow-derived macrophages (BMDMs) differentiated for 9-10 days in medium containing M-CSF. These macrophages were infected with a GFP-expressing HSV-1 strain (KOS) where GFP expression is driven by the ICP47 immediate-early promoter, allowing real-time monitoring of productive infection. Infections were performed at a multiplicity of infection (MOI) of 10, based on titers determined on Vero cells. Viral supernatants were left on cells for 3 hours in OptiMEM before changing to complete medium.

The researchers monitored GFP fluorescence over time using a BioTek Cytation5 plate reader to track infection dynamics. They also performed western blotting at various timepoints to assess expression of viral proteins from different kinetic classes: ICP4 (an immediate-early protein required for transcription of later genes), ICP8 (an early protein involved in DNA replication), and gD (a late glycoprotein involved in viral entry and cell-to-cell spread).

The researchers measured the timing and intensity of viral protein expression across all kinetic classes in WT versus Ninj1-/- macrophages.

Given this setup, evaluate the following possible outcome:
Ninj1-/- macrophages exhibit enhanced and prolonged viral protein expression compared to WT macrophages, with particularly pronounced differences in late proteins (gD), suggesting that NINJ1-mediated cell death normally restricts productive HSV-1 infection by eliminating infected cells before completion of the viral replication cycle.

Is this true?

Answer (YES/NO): NO